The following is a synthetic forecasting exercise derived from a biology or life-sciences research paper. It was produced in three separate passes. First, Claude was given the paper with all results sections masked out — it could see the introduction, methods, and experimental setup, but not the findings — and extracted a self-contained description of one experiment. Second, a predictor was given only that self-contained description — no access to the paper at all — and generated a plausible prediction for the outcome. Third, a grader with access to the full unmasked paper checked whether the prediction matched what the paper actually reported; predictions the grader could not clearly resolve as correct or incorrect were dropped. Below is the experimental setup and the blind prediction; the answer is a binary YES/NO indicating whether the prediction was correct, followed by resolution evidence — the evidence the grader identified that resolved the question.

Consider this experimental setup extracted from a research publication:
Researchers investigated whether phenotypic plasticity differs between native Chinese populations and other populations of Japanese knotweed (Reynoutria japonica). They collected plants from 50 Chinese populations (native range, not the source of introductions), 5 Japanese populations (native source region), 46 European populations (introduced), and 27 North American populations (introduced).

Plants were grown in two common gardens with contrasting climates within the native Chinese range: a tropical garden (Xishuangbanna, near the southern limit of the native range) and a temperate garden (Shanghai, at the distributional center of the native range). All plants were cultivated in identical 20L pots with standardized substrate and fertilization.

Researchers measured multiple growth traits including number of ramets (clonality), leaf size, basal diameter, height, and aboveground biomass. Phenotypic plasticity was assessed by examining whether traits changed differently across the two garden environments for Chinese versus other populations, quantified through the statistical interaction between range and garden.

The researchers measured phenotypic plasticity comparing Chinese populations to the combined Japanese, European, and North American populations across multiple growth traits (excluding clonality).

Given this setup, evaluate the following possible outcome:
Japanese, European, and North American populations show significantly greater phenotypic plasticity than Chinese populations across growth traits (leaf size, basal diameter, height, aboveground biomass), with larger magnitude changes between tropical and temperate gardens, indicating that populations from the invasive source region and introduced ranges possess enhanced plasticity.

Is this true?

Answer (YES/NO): NO